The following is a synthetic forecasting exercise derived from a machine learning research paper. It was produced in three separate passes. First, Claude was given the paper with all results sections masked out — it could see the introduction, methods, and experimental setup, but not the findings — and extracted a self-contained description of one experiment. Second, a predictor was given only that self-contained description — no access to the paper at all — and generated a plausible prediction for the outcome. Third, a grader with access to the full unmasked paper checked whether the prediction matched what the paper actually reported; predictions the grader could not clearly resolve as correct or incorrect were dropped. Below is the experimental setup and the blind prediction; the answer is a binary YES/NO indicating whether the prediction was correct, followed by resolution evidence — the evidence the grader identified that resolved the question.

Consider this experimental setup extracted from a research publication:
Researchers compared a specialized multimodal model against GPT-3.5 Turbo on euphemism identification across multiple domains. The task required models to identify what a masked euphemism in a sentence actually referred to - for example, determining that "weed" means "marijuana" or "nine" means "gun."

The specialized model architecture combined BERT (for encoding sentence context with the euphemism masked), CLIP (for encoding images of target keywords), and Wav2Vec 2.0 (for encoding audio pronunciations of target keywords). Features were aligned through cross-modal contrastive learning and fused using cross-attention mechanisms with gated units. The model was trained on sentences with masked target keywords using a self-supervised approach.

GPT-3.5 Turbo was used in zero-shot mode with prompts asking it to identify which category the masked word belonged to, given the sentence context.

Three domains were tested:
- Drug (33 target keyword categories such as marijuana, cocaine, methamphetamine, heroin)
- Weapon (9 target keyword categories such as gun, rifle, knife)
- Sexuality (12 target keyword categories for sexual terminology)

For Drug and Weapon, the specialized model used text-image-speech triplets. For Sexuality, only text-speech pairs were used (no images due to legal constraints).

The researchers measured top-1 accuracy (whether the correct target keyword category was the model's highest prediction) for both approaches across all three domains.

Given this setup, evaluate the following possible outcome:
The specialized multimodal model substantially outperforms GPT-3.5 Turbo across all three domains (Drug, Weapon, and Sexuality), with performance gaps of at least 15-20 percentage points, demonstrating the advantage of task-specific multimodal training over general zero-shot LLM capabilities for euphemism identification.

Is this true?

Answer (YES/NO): NO